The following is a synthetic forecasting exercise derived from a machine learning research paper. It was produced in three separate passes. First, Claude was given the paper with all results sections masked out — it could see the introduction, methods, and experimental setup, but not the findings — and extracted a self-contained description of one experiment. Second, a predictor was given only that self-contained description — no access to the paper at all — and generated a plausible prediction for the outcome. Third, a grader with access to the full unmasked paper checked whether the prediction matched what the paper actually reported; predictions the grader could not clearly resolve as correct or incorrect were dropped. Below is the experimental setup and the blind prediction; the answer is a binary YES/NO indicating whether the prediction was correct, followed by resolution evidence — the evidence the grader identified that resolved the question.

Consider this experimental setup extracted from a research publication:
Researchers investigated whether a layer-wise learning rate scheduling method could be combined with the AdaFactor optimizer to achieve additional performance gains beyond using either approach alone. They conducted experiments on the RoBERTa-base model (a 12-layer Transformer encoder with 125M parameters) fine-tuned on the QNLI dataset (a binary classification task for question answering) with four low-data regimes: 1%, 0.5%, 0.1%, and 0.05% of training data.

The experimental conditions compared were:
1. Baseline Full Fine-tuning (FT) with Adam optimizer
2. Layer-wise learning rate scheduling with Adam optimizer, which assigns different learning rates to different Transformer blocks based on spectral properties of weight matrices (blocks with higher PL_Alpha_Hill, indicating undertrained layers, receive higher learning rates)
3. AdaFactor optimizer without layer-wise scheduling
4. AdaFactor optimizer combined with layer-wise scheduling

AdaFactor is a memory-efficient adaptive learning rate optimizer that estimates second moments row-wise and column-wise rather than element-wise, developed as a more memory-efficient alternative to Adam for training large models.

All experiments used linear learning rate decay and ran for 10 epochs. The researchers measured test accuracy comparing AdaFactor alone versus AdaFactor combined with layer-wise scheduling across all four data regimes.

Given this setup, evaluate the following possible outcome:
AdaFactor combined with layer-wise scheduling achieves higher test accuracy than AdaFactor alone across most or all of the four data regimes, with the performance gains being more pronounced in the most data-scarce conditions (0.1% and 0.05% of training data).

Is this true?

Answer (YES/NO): YES